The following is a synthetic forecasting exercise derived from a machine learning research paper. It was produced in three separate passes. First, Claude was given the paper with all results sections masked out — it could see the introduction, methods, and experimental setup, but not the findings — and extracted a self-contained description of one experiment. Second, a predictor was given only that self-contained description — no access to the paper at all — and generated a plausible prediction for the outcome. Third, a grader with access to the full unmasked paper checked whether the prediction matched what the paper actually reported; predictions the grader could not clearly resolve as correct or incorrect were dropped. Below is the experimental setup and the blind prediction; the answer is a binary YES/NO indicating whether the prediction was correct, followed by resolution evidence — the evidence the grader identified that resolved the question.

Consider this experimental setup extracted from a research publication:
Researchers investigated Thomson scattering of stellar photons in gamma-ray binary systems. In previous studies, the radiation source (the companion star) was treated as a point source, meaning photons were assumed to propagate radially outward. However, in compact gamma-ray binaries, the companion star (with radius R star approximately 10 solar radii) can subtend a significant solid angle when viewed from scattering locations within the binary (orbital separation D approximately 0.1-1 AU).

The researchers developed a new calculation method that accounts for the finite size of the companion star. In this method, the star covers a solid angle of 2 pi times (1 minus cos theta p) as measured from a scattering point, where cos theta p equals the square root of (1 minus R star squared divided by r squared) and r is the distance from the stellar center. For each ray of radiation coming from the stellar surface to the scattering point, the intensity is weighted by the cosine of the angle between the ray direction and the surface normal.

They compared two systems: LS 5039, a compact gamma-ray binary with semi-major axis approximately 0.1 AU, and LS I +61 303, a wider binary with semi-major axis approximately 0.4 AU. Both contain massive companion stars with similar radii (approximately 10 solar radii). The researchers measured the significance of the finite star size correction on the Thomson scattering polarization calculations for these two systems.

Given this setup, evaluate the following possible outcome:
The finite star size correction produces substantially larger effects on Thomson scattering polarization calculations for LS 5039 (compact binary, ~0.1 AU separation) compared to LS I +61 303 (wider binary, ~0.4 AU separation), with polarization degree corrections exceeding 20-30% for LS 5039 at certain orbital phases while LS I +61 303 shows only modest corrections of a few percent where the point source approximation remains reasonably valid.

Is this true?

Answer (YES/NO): YES